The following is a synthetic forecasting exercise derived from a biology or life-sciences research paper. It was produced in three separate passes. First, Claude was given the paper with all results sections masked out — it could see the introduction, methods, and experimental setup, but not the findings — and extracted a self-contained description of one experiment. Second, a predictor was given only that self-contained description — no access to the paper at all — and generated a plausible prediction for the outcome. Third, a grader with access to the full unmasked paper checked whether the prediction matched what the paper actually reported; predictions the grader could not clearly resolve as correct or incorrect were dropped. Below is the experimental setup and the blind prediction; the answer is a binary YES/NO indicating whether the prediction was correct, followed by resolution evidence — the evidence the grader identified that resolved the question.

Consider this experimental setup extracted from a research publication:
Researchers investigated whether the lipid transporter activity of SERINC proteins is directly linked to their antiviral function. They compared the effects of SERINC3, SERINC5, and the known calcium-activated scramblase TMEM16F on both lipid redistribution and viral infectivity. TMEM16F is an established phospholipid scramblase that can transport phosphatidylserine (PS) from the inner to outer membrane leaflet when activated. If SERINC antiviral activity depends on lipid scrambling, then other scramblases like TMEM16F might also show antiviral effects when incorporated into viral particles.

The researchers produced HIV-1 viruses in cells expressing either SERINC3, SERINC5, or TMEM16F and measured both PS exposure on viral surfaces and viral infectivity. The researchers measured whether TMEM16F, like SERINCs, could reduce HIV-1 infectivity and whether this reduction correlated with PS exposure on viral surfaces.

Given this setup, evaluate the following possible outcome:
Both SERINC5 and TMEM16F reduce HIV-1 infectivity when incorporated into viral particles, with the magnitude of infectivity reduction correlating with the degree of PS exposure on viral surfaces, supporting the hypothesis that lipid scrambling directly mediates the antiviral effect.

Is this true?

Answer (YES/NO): YES